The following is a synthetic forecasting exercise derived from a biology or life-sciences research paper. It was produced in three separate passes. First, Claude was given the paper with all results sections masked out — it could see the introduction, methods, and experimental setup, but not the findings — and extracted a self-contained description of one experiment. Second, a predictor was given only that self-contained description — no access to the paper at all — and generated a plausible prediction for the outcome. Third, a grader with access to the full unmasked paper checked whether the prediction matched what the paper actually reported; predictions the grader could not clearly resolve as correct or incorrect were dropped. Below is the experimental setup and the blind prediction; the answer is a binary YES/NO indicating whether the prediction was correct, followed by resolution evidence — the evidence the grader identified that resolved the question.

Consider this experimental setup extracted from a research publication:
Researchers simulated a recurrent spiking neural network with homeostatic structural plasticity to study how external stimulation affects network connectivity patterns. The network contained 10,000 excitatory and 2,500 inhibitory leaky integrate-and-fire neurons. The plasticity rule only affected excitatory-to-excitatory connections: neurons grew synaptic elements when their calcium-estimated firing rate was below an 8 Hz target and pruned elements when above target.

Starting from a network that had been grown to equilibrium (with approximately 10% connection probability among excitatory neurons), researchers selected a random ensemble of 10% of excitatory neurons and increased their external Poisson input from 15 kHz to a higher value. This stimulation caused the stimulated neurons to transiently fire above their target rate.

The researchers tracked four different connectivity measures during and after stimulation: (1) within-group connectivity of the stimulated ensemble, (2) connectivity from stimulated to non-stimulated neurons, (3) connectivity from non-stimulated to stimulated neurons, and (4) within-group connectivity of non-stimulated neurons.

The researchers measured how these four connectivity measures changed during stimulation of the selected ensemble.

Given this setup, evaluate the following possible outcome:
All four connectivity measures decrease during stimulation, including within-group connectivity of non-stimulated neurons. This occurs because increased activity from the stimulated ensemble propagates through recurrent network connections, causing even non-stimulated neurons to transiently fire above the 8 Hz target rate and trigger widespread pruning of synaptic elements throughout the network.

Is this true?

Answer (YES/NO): NO